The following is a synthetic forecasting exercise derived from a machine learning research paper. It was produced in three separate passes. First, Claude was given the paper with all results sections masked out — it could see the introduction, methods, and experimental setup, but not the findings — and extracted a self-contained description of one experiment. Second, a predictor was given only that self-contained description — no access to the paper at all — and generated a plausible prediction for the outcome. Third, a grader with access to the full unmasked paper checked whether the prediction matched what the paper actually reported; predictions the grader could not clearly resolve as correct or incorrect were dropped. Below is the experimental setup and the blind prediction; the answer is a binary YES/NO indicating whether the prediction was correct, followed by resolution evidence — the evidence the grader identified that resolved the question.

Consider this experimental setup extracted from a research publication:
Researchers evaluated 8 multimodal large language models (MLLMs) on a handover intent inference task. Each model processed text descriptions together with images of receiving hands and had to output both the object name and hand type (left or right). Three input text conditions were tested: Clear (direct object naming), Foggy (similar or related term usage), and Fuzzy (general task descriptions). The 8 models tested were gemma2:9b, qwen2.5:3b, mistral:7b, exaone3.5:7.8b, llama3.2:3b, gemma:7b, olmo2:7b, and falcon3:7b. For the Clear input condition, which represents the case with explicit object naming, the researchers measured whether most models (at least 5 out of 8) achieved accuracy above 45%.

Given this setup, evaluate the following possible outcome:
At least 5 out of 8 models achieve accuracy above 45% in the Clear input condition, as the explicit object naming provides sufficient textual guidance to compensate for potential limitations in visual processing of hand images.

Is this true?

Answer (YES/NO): YES